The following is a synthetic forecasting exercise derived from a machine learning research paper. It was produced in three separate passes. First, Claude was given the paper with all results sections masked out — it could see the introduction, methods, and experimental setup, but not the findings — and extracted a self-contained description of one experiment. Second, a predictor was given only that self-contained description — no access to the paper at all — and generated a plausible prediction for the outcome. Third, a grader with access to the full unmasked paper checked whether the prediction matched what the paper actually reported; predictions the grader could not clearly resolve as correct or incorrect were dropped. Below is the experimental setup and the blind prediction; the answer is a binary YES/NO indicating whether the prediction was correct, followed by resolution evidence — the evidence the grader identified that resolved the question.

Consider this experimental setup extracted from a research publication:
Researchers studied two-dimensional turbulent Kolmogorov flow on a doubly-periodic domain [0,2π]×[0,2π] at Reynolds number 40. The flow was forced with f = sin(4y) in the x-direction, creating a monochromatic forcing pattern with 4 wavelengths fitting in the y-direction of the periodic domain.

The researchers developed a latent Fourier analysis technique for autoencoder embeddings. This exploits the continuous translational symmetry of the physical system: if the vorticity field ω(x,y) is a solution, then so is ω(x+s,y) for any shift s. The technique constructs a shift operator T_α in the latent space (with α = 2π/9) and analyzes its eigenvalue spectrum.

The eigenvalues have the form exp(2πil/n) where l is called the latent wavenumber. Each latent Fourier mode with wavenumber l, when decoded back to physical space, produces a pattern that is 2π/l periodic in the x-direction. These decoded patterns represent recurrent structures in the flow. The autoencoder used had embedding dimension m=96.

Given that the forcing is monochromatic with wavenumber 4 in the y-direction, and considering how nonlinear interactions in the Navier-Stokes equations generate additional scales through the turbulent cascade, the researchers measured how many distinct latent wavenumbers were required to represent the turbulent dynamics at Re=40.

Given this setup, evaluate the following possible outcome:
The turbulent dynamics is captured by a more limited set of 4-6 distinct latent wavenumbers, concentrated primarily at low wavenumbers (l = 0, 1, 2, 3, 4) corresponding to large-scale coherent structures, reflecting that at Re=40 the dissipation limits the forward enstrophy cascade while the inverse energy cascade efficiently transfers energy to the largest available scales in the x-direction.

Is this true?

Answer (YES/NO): NO